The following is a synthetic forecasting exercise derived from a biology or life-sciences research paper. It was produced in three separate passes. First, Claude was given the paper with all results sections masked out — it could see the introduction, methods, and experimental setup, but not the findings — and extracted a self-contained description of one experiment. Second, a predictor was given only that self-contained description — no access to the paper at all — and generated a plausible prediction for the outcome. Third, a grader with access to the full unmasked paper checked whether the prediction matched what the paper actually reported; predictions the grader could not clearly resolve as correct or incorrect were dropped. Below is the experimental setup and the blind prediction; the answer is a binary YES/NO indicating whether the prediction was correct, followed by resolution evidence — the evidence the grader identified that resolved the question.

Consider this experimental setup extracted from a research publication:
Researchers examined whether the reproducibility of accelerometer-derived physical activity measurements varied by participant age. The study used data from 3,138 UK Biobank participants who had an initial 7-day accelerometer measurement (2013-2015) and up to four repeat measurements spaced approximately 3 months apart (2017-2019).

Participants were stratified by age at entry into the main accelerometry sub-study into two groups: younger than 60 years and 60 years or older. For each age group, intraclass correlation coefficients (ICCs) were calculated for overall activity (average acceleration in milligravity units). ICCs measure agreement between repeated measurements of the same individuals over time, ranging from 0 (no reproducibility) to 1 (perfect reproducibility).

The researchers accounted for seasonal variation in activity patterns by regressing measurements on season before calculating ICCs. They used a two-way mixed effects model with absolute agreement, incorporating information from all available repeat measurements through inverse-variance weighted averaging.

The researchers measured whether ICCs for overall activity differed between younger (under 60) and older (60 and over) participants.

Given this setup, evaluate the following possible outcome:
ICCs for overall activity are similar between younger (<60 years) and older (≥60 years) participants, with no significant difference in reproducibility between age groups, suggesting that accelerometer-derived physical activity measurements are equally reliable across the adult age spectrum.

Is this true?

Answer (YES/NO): NO